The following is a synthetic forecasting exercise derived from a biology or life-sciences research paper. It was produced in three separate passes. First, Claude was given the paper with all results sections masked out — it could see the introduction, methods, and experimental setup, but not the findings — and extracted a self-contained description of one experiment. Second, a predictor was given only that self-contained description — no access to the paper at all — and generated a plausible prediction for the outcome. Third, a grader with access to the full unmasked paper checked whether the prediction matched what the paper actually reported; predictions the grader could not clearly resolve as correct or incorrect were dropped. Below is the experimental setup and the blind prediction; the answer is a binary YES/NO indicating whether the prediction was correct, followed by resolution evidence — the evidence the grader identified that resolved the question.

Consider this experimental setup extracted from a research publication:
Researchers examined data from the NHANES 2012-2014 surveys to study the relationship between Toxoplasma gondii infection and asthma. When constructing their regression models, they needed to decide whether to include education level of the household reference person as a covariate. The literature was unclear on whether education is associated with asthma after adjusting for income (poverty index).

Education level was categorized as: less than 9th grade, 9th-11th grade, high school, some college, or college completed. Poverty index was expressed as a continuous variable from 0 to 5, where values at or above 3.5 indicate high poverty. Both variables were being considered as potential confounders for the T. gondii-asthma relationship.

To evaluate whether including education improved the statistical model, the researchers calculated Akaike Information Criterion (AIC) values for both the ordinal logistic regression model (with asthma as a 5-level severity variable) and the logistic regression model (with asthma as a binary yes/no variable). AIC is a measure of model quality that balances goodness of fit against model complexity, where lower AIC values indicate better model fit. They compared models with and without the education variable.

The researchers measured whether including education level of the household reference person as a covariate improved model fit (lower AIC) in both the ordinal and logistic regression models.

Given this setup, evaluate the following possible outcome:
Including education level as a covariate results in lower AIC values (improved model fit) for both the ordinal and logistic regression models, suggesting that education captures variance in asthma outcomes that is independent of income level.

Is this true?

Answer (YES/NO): YES